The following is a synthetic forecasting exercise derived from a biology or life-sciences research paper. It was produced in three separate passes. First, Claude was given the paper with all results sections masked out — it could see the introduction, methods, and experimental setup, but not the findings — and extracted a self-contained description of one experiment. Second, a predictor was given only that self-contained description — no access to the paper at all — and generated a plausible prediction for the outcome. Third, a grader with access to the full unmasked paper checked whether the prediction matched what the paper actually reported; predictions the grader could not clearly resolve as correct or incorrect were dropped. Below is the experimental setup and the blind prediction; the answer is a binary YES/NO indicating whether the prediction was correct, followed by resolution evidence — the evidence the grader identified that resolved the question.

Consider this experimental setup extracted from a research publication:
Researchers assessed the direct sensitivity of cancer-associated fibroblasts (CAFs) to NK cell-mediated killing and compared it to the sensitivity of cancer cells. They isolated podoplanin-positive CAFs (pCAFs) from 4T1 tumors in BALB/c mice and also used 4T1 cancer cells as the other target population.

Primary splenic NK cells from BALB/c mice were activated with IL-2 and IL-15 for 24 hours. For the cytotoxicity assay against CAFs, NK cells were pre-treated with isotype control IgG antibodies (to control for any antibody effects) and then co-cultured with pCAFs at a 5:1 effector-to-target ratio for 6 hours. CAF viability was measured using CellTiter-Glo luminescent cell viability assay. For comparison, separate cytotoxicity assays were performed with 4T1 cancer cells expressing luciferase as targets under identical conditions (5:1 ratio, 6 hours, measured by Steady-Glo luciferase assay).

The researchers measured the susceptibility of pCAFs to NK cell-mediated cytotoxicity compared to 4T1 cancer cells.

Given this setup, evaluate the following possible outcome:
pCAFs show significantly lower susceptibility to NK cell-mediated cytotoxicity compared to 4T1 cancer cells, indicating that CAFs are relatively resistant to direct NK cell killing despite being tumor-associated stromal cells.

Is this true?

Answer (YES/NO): NO